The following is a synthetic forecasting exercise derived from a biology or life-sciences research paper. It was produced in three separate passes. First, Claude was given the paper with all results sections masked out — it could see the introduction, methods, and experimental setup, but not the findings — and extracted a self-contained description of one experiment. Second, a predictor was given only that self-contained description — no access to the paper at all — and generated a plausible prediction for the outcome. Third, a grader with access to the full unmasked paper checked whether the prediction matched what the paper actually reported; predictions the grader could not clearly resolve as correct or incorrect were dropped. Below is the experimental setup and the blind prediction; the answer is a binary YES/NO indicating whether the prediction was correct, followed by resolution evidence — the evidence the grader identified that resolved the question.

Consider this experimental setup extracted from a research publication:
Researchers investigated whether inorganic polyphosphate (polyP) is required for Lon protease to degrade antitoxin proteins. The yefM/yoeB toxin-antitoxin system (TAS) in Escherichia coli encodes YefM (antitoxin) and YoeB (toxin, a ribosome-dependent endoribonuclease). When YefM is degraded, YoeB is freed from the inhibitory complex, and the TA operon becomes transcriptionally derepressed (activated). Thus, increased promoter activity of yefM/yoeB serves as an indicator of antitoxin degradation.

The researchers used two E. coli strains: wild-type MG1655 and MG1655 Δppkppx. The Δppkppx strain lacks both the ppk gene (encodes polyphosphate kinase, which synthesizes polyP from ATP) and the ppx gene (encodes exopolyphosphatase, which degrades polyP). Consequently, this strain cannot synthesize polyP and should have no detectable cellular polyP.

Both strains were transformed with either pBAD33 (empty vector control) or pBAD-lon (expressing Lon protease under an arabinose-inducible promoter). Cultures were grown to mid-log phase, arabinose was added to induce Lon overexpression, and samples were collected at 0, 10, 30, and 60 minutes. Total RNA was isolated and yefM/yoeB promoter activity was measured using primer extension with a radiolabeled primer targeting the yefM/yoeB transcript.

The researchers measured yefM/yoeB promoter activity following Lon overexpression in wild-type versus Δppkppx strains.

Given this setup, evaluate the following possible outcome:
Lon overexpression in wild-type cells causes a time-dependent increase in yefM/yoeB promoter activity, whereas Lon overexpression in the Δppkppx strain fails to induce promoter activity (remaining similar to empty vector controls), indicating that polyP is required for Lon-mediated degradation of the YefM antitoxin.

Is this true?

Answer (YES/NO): NO